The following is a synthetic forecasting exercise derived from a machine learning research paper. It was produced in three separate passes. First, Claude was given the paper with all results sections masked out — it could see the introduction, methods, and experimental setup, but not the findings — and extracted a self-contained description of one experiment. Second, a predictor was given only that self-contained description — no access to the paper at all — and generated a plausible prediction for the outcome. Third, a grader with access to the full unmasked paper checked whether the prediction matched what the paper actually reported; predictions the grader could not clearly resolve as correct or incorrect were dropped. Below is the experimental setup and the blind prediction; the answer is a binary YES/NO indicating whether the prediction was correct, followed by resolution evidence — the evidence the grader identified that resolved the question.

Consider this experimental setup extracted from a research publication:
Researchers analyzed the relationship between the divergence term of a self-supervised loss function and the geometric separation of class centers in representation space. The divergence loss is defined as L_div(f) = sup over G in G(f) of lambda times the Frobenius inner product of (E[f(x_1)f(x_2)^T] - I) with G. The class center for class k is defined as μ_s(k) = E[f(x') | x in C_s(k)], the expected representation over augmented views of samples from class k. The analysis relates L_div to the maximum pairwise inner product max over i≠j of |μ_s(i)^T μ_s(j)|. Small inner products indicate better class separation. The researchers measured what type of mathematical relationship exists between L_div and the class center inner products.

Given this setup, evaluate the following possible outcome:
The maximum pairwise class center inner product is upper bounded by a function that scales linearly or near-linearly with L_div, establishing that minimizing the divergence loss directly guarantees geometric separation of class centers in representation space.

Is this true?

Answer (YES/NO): NO